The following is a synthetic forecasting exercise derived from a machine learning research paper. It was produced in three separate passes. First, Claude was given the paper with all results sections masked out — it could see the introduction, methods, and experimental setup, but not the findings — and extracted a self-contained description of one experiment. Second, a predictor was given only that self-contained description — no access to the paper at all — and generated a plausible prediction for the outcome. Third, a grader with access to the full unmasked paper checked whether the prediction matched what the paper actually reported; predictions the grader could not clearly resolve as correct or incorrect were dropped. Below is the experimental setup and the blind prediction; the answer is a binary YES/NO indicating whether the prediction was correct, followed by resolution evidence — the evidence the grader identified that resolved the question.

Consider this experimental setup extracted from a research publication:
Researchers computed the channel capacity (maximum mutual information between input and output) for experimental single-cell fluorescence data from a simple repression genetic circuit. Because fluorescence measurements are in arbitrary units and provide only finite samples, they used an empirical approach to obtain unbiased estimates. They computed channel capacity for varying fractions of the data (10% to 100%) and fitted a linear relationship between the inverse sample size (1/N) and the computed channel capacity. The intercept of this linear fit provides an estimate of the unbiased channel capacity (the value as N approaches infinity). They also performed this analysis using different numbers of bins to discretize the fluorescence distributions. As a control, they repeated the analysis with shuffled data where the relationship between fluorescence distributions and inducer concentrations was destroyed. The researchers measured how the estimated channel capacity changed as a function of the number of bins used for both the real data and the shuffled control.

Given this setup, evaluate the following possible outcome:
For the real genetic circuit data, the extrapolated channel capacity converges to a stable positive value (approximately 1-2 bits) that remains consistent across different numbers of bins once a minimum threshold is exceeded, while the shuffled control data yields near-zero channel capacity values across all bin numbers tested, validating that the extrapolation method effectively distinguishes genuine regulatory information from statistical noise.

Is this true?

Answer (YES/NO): NO